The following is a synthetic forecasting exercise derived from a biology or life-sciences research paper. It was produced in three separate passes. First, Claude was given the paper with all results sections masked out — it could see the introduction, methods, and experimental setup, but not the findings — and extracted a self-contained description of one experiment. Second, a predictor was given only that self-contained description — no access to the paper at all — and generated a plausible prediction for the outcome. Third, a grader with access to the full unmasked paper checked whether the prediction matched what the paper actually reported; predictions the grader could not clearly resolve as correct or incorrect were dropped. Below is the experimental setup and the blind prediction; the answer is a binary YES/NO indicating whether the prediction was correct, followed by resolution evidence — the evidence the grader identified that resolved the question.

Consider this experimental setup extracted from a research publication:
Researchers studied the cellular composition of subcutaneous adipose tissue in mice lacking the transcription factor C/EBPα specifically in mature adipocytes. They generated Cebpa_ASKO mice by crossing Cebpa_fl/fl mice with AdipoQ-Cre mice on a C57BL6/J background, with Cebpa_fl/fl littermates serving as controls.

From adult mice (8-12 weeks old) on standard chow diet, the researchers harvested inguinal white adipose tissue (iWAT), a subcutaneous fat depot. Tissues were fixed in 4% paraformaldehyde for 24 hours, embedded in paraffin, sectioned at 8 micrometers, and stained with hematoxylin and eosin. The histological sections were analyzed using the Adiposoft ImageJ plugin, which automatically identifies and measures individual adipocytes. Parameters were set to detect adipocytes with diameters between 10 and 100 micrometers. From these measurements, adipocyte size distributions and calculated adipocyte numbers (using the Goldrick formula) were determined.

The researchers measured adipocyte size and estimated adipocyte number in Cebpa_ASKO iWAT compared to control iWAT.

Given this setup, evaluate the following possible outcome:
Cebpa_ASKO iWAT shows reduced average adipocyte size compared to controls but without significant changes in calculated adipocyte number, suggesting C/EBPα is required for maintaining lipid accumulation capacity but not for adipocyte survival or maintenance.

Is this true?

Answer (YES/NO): NO